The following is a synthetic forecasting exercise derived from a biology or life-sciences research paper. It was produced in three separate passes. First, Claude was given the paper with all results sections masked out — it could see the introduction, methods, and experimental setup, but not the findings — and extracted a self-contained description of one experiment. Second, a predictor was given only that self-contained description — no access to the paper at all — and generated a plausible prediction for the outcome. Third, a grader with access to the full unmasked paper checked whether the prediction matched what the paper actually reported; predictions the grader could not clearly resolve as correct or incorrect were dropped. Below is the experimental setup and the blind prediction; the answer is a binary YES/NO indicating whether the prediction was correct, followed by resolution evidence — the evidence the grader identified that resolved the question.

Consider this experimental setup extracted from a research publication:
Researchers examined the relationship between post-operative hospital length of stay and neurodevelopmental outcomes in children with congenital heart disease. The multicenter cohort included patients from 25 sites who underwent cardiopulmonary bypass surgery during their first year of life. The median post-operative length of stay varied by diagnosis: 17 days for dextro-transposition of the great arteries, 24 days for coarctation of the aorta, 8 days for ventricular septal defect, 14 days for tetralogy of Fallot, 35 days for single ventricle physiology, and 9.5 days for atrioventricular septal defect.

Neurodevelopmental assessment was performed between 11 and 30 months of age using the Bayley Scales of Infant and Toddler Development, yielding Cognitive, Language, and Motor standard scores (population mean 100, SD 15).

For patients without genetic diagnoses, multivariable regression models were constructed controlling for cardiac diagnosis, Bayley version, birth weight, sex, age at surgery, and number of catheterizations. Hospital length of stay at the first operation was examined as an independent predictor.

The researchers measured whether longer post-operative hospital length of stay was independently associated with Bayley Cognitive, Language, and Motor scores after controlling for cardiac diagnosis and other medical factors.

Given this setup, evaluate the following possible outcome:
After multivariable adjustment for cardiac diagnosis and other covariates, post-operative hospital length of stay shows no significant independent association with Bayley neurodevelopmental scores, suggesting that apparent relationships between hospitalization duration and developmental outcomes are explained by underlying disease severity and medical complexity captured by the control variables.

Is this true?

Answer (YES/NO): NO